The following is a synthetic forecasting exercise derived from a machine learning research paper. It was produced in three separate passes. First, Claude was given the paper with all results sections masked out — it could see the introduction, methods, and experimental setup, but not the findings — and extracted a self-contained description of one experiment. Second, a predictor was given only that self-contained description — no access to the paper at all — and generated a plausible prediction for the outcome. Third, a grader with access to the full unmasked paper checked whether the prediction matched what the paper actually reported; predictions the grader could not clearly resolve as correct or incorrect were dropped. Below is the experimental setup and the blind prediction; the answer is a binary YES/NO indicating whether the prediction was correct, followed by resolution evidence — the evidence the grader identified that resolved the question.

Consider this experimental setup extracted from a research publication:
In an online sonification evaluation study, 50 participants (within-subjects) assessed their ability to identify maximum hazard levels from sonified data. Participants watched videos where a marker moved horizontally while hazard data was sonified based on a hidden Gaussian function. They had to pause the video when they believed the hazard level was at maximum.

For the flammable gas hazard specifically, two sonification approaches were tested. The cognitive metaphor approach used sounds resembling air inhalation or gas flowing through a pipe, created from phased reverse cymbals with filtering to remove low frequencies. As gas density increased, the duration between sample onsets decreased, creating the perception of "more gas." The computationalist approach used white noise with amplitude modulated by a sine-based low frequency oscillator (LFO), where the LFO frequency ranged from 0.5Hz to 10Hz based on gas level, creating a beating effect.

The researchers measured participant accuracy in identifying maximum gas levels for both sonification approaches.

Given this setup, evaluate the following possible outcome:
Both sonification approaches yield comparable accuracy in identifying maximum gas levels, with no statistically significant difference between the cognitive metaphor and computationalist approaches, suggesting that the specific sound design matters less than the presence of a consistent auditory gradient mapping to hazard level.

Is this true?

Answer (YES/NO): YES